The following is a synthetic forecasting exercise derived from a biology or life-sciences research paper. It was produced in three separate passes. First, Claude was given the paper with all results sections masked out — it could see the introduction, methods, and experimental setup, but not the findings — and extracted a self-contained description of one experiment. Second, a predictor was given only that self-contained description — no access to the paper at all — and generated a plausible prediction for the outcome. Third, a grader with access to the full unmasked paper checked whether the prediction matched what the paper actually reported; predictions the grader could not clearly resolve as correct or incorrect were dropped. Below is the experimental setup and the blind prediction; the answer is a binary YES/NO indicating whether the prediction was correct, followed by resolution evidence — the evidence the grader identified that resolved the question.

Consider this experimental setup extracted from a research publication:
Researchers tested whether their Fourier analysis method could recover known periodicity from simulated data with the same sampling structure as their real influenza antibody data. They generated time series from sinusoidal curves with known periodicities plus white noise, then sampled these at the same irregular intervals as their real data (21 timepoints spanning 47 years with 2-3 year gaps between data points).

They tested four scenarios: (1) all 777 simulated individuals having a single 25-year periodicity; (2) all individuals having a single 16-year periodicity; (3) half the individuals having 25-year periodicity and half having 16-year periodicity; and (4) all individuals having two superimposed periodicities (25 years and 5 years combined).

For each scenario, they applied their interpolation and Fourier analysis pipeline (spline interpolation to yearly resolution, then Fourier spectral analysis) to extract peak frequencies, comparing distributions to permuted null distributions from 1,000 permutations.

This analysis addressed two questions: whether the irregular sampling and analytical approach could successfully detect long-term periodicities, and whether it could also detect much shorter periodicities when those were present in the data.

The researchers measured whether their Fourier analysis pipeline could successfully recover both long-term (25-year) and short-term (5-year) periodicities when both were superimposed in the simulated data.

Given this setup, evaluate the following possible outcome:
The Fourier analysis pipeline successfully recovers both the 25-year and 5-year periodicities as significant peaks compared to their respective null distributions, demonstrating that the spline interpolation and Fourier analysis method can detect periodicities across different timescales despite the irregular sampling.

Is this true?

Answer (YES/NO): NO